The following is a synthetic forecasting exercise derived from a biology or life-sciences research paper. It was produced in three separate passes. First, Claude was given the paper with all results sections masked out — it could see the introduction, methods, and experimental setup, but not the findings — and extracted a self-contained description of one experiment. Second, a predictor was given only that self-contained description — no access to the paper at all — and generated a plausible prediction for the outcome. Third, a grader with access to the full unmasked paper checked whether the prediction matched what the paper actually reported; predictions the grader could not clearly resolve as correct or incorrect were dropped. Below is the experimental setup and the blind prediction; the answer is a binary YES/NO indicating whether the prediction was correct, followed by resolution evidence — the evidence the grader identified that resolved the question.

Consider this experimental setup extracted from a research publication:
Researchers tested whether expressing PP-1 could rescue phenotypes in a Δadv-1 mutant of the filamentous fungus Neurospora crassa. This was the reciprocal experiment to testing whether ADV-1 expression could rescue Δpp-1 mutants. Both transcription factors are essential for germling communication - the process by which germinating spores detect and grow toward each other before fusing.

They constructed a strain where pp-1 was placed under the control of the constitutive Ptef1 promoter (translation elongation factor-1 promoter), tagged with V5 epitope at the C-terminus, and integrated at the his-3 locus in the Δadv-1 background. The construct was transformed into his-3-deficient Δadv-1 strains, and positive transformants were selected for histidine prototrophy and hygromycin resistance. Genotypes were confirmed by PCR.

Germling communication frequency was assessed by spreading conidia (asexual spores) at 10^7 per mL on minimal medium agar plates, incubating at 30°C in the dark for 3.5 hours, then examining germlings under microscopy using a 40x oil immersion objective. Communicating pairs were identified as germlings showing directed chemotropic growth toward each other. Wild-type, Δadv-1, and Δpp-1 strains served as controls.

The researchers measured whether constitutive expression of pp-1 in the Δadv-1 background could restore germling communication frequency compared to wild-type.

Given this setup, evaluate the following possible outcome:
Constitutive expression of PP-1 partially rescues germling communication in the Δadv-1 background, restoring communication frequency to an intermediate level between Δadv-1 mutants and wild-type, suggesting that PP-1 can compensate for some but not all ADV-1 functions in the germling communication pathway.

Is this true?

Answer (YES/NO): NO